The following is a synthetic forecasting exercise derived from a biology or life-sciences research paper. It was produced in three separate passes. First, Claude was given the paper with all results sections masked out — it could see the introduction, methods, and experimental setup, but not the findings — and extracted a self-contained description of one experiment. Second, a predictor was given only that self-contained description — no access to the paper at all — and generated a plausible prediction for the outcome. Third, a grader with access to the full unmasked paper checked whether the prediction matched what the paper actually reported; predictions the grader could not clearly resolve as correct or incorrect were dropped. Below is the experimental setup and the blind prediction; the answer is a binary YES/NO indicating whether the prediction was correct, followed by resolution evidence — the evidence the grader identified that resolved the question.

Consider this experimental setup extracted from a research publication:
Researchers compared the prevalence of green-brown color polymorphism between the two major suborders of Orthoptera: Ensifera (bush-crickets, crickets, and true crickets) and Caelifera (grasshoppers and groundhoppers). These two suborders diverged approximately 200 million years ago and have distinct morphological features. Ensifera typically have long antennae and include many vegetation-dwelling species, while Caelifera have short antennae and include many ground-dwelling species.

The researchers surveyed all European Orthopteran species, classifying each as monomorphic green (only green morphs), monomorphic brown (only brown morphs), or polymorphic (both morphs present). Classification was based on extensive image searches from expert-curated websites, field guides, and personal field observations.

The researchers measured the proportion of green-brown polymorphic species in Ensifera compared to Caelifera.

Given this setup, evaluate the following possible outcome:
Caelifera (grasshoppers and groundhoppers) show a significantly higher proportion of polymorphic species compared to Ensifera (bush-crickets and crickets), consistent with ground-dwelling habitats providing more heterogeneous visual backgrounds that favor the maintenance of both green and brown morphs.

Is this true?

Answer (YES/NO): NO